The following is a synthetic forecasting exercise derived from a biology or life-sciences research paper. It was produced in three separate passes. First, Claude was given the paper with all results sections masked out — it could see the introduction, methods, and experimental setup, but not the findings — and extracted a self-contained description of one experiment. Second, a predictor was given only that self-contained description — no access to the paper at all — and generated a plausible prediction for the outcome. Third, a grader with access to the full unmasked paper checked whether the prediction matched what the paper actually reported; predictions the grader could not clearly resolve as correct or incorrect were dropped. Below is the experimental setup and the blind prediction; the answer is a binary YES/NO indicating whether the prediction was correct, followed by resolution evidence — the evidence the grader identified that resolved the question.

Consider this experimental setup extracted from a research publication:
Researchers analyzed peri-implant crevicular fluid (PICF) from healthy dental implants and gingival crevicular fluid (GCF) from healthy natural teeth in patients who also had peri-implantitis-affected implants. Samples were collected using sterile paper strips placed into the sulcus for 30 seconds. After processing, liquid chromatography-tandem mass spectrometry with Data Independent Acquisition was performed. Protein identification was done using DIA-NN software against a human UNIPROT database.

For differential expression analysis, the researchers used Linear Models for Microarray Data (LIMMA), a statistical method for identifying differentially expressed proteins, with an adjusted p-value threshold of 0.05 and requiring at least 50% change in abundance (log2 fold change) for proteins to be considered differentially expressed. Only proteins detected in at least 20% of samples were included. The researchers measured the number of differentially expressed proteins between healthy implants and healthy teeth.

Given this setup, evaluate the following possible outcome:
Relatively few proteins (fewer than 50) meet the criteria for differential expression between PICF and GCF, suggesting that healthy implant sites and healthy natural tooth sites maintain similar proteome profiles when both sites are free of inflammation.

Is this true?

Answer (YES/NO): YES